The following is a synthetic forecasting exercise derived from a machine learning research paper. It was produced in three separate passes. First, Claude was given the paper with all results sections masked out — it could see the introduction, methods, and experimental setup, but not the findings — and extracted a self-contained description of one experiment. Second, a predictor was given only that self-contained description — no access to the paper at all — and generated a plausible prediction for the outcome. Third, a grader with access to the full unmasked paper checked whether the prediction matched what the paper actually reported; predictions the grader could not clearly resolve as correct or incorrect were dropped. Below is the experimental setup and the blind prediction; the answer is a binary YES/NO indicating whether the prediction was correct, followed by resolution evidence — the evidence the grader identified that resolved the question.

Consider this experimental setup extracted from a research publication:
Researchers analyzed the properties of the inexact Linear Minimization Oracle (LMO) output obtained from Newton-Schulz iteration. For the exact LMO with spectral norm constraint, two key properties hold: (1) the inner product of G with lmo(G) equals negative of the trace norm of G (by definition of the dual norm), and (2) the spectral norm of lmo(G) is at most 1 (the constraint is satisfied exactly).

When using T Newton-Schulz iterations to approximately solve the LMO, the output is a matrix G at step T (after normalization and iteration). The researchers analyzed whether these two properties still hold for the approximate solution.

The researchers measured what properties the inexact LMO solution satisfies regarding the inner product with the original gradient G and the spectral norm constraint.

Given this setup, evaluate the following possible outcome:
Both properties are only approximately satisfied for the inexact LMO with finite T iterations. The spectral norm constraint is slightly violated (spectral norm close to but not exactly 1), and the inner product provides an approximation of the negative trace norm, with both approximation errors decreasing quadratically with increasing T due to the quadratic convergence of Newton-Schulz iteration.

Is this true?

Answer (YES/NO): NO